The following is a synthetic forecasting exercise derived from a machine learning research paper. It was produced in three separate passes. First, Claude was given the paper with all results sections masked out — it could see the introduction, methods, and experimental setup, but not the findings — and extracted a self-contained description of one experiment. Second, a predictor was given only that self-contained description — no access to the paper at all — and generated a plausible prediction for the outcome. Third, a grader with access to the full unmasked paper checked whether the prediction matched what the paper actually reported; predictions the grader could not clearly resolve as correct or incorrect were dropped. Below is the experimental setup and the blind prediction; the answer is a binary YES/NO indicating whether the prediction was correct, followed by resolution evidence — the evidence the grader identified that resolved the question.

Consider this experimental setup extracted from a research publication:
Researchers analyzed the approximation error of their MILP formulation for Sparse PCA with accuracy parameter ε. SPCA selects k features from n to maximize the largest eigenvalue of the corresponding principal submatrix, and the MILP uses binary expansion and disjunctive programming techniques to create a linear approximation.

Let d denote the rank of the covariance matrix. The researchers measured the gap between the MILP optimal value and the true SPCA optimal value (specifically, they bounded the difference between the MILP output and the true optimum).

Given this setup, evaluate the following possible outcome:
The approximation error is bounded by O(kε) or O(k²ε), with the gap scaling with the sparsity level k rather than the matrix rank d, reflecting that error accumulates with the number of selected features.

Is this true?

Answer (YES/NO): NO